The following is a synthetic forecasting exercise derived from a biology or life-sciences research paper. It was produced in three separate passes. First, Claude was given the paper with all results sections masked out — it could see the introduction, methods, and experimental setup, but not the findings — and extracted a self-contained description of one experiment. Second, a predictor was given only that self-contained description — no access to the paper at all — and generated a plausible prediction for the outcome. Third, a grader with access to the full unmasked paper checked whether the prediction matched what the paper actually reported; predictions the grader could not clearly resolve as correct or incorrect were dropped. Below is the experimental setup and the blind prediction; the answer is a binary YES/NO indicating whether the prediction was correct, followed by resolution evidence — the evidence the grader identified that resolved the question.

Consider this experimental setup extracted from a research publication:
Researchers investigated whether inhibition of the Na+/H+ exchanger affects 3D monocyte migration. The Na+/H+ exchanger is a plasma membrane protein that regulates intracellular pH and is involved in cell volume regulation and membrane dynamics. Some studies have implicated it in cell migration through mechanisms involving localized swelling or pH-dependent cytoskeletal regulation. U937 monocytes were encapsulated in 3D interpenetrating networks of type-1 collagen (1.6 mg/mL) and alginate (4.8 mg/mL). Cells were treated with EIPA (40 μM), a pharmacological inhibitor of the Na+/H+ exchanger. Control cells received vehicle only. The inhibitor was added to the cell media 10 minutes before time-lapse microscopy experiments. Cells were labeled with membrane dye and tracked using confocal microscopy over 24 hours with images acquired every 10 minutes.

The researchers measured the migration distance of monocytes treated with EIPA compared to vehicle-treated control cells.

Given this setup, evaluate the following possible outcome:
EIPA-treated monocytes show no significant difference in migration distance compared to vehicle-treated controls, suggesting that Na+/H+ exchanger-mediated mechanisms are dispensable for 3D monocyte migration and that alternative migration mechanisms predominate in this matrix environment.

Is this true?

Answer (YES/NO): NO